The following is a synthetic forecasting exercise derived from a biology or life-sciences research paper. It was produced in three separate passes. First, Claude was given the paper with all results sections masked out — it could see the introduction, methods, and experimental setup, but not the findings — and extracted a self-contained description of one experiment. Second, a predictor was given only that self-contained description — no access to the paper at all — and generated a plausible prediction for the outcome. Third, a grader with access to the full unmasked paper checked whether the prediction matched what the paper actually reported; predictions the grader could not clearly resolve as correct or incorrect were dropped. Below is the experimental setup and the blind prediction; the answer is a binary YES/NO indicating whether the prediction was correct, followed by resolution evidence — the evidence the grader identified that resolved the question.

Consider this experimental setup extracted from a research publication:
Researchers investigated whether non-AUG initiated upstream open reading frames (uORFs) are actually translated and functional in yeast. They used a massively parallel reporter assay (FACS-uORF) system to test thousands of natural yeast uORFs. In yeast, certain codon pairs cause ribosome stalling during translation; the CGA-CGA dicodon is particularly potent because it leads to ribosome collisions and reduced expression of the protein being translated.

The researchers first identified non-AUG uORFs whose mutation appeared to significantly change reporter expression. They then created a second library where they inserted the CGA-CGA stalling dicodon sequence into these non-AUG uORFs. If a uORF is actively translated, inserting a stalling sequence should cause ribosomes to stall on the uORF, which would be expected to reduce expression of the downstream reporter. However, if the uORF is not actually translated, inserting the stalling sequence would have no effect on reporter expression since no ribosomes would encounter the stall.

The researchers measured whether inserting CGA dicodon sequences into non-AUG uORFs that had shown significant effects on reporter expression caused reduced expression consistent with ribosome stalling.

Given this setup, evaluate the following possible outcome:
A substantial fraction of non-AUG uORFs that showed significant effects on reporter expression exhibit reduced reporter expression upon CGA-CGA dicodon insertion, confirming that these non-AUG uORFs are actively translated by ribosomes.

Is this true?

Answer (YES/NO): YES